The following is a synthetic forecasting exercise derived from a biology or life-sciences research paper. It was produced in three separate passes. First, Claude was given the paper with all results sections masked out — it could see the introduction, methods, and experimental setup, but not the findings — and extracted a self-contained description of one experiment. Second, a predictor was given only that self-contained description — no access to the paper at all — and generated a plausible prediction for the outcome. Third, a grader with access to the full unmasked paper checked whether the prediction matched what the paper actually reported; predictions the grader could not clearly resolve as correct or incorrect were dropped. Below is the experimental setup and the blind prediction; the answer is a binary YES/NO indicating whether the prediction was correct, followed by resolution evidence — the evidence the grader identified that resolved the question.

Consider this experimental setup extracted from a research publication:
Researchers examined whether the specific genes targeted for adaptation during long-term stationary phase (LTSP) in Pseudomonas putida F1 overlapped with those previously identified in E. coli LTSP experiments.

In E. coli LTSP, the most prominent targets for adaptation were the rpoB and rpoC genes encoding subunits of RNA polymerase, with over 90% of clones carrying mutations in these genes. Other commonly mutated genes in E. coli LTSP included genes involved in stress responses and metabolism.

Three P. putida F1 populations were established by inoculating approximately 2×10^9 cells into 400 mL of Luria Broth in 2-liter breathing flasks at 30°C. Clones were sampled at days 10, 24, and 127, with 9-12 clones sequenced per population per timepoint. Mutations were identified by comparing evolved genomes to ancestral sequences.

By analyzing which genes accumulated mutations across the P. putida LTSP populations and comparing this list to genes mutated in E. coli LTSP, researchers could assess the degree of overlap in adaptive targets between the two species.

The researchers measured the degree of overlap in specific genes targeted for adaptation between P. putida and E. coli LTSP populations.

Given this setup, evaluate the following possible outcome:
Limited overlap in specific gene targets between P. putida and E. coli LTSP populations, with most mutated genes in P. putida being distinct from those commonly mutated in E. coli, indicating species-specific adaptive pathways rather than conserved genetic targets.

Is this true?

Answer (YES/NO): YES